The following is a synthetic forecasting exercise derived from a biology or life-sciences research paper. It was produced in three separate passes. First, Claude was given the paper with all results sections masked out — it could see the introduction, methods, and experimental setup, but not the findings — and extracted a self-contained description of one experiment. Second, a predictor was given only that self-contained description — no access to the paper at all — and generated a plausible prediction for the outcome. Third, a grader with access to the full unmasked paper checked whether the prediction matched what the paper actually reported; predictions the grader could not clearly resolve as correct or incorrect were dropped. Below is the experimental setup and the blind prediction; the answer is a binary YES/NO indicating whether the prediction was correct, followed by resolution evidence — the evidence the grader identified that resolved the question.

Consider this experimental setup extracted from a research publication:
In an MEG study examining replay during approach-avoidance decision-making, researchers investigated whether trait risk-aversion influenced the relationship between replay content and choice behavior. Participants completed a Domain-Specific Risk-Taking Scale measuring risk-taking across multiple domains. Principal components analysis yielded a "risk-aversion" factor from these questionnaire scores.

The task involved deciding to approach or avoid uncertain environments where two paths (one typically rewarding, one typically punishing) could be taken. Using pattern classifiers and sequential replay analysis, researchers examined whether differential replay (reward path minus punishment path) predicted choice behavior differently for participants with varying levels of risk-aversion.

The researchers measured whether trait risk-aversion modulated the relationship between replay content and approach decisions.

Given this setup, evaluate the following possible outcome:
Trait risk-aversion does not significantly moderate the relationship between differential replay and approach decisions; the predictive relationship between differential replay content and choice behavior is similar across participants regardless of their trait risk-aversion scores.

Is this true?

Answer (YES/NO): NO